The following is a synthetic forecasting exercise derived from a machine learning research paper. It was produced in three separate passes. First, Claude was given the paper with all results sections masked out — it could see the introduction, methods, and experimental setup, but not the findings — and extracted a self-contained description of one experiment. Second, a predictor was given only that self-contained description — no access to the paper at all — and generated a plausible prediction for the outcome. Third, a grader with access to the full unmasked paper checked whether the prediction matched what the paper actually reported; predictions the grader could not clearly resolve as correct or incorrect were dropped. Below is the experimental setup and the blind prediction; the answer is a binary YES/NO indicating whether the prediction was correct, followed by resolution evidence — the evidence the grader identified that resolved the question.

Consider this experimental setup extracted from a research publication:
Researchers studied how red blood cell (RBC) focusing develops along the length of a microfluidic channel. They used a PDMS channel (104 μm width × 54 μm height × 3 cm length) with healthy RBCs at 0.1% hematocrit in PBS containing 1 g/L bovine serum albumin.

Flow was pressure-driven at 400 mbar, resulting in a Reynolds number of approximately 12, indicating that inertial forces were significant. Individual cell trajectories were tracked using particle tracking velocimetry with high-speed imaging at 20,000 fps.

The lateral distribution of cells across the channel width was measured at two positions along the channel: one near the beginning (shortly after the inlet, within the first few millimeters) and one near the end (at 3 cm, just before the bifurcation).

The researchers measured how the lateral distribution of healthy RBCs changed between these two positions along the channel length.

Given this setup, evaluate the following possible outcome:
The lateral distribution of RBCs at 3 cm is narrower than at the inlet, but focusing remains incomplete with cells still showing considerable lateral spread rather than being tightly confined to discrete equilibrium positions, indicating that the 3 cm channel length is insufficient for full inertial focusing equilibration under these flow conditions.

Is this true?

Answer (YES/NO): NO